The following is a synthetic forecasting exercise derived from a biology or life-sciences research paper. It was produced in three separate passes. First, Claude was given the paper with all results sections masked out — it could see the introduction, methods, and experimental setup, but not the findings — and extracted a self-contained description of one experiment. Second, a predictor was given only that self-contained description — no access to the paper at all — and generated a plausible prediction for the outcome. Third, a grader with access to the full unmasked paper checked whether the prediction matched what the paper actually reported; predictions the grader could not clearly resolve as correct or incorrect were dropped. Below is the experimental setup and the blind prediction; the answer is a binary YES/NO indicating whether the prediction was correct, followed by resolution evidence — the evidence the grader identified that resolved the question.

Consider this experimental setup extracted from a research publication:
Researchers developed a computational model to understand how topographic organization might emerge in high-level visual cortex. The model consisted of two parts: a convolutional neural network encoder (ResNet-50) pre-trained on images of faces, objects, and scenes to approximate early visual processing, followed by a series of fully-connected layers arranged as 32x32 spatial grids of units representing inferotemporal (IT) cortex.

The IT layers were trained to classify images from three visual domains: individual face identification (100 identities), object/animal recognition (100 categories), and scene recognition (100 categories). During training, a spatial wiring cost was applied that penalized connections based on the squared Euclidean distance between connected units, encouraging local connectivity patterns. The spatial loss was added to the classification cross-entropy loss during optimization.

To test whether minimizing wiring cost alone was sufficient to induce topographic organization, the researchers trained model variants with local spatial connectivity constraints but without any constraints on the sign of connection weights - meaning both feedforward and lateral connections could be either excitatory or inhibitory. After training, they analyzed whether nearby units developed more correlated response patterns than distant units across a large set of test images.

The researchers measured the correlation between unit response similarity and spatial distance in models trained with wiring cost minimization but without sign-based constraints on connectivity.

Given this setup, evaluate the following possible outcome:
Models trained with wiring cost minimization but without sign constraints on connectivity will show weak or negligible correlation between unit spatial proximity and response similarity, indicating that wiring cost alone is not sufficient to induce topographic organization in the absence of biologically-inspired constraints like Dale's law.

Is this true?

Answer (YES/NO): YES